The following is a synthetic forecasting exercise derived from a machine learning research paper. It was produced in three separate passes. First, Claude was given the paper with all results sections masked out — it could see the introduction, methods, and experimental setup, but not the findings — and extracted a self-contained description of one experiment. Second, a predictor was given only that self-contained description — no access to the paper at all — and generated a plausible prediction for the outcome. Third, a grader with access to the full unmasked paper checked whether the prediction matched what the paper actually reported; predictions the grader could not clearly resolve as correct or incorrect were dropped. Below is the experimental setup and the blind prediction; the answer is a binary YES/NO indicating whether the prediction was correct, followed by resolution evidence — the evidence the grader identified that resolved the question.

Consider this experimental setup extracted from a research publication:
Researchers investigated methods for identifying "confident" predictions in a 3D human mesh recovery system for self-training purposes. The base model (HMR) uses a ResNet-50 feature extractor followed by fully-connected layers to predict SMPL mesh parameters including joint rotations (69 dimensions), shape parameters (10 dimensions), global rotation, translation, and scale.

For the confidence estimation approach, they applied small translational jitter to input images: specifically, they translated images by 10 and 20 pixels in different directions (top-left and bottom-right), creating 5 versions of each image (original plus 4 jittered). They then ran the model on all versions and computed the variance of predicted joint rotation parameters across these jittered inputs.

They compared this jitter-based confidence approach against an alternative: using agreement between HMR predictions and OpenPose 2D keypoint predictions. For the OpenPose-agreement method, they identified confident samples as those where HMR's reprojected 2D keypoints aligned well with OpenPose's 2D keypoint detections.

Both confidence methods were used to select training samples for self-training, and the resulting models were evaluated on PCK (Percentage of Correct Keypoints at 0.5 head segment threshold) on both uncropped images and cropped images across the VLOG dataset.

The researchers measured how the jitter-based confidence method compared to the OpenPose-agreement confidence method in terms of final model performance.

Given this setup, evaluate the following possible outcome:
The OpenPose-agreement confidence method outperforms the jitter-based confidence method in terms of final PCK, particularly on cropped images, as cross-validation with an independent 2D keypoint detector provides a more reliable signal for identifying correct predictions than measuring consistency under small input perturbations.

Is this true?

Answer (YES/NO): NO